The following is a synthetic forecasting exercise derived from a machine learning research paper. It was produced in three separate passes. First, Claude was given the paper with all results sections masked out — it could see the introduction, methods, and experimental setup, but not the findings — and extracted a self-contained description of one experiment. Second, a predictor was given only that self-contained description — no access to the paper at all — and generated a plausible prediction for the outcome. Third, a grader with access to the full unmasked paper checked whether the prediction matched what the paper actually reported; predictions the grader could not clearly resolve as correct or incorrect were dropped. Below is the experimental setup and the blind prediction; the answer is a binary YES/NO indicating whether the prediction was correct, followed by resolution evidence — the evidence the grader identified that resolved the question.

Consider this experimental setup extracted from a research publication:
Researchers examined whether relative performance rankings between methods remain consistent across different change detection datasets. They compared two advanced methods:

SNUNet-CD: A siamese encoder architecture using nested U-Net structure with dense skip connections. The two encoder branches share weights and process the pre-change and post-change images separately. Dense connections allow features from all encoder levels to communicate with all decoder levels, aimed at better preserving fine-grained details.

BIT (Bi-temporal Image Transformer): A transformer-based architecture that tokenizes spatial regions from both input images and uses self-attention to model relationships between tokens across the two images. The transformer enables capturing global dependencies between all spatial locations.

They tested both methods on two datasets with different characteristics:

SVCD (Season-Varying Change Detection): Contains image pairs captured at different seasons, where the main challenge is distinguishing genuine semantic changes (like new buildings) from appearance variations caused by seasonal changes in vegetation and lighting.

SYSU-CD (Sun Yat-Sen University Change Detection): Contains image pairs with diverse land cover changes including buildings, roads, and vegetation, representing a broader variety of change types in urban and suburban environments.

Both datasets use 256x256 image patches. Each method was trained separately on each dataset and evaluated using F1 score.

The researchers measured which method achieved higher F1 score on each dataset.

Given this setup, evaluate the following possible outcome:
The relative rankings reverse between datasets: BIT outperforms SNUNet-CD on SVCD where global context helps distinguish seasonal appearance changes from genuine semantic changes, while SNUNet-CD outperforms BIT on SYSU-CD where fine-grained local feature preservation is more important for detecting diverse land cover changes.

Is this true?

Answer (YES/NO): NO